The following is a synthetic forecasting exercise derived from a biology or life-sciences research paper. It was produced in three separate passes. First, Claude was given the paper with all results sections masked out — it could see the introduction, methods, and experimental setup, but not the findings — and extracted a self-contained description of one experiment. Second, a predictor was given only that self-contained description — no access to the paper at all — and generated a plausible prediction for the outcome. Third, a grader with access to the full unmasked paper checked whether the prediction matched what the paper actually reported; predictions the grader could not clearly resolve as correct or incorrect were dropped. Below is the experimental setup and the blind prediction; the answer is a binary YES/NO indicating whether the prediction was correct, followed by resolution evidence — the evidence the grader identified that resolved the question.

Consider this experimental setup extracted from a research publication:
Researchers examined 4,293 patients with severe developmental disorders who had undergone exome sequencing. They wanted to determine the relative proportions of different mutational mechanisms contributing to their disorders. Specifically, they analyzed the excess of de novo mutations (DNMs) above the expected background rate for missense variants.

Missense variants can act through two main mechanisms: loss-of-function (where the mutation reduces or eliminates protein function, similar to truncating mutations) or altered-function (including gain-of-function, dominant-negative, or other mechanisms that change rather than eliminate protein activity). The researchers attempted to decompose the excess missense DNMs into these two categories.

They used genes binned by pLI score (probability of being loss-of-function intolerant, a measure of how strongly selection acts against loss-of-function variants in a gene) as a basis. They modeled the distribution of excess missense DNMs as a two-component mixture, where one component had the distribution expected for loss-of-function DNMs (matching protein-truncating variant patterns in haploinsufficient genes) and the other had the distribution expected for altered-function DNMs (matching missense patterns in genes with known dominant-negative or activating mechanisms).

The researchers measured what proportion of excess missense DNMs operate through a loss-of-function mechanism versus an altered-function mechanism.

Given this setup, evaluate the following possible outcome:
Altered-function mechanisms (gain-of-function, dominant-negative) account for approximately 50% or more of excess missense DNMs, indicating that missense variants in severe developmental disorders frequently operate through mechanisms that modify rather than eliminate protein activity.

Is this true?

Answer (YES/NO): YES